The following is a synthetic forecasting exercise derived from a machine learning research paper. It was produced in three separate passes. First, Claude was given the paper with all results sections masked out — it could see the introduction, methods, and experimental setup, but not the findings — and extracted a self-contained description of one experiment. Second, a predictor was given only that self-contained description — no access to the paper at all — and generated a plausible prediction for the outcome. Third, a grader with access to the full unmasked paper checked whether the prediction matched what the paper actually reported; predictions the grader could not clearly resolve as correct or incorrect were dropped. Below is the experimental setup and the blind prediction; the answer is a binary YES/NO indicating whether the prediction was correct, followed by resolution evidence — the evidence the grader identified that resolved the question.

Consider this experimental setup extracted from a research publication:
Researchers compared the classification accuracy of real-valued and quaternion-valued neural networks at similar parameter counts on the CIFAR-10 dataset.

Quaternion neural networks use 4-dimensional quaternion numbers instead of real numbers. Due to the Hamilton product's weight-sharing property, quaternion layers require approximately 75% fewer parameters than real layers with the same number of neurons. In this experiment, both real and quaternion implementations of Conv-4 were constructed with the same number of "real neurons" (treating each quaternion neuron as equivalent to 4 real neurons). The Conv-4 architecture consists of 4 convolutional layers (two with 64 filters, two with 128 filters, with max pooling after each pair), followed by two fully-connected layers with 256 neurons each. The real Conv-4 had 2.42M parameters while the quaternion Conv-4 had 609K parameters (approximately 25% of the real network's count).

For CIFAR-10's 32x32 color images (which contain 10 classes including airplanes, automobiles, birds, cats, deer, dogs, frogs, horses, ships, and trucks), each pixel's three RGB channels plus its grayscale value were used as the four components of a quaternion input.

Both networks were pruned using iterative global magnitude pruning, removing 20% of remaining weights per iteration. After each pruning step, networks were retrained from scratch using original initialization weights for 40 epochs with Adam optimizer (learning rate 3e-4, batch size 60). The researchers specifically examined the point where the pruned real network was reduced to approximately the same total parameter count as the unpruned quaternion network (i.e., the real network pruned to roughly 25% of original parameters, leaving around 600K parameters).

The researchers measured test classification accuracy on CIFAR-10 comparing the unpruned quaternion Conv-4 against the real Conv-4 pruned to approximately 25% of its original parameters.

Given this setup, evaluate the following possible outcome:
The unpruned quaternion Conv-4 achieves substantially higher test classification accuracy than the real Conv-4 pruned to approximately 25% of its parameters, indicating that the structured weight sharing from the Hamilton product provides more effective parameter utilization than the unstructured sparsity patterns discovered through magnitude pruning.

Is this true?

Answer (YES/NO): NO